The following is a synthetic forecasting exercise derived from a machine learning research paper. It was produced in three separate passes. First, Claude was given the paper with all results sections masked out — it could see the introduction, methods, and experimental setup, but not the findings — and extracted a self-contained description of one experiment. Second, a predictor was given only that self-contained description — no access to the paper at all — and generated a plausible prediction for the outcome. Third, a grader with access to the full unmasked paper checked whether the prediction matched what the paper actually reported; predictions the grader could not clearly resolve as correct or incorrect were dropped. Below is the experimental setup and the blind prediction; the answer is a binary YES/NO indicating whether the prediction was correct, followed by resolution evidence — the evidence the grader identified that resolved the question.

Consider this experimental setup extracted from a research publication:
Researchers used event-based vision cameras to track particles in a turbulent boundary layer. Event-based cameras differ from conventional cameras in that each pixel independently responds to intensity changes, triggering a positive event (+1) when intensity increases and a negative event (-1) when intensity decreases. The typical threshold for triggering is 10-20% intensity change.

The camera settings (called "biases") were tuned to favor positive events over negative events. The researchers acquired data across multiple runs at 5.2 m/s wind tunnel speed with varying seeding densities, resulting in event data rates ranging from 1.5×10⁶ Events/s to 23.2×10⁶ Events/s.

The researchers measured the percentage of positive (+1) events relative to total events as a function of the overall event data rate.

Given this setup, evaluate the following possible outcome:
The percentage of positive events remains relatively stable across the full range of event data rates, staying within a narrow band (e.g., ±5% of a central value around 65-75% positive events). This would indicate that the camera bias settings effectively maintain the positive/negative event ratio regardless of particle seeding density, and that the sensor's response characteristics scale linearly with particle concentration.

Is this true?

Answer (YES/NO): NO